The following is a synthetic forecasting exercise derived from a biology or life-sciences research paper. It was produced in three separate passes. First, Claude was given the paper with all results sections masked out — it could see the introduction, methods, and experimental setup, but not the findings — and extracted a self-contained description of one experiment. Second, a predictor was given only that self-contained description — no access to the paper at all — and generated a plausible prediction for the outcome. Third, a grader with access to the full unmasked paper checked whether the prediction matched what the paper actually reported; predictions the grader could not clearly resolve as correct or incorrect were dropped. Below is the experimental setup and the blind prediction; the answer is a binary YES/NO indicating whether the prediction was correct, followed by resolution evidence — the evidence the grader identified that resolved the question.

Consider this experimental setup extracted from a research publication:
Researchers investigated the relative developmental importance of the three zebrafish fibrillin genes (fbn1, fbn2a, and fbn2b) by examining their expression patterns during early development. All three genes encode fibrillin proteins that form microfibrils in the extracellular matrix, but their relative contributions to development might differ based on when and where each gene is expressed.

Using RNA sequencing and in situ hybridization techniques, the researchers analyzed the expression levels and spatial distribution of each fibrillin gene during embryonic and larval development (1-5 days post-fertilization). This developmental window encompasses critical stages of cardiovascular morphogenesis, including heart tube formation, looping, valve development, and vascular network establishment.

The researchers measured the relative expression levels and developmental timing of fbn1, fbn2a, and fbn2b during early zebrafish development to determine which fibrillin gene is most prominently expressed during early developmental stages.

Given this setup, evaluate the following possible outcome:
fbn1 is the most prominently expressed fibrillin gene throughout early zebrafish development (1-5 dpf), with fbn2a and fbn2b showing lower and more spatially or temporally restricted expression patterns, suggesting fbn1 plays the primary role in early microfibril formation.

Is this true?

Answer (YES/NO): NO